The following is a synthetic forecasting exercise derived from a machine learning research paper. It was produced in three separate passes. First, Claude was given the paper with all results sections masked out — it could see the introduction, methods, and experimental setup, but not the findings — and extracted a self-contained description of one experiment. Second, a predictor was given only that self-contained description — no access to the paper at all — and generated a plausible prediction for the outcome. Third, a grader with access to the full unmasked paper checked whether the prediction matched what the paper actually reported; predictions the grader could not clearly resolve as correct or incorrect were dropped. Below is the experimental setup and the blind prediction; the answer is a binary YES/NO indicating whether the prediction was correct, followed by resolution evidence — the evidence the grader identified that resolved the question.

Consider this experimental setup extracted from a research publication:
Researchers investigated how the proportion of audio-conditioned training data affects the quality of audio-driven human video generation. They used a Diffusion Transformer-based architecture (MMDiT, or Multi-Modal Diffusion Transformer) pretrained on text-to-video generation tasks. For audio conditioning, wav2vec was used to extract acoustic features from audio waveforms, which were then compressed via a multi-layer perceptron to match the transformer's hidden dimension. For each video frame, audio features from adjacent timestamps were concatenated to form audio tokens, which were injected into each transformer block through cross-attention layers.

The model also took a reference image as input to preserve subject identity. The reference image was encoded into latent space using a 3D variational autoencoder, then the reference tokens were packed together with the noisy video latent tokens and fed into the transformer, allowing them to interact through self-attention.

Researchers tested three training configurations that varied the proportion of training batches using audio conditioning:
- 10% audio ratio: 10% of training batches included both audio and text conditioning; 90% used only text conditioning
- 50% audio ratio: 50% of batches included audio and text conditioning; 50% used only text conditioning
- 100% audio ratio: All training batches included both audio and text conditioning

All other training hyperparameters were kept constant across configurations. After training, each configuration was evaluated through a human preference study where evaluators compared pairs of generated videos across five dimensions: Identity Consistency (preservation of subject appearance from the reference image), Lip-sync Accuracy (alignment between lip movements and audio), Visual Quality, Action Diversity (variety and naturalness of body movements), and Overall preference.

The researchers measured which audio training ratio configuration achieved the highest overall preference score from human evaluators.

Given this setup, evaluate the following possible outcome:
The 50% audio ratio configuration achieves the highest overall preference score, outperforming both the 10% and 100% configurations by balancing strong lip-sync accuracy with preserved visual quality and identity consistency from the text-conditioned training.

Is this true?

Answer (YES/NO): YES